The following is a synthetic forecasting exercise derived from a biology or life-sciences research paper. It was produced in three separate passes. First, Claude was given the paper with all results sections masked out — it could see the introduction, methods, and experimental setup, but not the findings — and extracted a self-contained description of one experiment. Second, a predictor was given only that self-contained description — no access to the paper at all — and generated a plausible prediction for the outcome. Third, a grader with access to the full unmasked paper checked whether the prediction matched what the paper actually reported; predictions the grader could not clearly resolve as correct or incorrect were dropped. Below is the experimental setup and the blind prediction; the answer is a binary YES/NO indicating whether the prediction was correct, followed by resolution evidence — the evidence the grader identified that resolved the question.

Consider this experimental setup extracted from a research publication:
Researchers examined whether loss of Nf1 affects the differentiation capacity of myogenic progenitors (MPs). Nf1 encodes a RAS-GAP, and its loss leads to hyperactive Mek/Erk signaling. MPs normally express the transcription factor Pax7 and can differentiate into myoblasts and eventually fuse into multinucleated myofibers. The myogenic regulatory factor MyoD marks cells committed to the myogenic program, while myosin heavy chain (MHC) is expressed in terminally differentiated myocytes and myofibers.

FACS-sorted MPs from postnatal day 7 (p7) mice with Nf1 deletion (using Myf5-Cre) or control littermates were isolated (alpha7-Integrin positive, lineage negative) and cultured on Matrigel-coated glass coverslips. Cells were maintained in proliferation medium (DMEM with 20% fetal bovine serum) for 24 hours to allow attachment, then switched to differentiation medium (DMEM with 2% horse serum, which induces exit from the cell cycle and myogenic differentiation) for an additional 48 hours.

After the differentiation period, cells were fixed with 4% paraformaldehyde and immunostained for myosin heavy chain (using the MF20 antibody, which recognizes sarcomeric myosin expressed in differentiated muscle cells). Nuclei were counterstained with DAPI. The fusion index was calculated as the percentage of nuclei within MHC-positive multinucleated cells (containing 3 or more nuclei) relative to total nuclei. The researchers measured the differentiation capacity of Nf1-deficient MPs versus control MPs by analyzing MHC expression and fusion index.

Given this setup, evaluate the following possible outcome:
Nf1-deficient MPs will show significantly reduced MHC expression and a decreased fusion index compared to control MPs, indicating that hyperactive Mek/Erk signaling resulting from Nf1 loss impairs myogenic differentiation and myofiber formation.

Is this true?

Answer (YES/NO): YES